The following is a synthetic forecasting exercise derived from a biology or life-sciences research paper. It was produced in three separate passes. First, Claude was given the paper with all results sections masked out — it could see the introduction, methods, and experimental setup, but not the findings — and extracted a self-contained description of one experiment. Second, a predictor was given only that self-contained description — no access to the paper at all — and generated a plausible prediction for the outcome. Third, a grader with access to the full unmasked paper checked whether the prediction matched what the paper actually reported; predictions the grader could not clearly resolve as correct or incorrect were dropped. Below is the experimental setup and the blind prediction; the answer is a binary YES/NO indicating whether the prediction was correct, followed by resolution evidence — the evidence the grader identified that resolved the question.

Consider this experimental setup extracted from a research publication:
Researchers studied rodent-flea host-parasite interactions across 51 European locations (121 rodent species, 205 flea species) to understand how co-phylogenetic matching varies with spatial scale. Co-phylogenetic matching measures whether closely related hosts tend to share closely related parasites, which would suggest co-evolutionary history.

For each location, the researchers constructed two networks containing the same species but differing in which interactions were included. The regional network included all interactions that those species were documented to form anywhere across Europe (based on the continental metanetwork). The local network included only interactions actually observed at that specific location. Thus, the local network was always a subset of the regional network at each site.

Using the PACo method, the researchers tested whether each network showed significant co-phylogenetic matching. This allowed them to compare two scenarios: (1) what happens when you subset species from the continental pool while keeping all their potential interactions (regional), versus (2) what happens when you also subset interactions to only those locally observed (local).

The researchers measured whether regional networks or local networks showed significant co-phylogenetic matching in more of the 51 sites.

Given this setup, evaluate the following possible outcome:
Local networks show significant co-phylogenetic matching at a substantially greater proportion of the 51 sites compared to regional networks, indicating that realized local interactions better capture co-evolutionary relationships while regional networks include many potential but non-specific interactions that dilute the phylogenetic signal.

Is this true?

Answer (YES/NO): NO